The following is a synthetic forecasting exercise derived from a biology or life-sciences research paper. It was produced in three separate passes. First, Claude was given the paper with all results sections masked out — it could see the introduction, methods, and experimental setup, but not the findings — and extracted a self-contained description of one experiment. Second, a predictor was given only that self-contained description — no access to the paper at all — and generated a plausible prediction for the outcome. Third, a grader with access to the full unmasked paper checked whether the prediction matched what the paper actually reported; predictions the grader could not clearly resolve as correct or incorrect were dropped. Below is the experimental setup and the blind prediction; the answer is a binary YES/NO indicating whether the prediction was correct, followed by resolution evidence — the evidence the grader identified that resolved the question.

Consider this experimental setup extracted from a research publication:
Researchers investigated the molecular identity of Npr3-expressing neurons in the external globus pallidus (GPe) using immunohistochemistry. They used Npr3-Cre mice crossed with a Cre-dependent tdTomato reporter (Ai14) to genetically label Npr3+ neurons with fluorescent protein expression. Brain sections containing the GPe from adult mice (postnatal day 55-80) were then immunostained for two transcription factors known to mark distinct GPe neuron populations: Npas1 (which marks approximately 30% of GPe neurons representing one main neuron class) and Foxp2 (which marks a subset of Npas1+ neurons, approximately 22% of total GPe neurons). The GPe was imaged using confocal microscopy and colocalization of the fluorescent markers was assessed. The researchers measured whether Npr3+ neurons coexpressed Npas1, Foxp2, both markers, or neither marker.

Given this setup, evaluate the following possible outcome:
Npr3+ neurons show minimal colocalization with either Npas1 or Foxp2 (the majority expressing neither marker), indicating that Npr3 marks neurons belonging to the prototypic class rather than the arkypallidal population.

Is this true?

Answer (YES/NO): NO